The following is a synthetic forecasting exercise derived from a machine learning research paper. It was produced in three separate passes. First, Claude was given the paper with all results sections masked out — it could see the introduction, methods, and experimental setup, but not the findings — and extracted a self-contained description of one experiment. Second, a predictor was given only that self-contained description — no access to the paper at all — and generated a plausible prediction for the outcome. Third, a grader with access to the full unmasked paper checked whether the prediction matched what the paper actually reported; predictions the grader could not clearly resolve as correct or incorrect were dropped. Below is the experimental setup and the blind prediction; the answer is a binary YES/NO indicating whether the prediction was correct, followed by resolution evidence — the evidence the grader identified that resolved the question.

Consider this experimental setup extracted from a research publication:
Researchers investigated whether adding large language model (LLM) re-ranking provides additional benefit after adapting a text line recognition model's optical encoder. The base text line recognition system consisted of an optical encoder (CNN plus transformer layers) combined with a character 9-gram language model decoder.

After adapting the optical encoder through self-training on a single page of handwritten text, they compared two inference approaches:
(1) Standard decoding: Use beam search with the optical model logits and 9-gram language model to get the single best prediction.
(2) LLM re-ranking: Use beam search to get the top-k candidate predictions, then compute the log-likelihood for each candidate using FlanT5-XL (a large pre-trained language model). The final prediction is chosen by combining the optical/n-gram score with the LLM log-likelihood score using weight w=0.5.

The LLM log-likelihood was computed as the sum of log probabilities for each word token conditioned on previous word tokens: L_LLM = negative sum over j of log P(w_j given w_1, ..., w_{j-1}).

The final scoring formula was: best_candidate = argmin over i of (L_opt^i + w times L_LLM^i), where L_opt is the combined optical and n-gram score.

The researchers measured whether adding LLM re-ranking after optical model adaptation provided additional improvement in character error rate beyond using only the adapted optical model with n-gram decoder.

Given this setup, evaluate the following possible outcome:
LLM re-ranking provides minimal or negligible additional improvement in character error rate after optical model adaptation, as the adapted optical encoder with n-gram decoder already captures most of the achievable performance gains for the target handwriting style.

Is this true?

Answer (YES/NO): YES